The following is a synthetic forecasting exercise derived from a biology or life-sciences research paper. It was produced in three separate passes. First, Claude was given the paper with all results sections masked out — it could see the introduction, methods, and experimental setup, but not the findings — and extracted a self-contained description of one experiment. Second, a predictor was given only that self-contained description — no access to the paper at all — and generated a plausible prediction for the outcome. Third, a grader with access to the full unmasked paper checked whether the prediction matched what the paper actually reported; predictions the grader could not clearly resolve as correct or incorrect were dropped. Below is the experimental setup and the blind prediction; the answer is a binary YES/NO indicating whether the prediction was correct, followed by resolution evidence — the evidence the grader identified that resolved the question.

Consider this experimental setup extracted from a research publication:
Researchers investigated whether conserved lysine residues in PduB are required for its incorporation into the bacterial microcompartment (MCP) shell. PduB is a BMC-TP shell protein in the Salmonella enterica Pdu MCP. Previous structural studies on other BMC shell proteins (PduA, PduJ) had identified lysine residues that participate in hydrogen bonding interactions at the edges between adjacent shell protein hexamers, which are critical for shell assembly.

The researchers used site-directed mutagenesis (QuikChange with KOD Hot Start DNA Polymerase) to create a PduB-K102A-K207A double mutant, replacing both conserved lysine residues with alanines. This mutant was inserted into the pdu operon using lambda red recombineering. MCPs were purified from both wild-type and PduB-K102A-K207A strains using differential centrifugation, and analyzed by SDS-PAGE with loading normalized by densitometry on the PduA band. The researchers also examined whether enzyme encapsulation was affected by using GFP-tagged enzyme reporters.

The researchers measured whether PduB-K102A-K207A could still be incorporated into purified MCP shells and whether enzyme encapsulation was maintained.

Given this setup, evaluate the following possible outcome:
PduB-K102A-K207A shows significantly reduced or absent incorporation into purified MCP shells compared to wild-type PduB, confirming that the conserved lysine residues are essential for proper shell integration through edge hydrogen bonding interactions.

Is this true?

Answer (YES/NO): YES